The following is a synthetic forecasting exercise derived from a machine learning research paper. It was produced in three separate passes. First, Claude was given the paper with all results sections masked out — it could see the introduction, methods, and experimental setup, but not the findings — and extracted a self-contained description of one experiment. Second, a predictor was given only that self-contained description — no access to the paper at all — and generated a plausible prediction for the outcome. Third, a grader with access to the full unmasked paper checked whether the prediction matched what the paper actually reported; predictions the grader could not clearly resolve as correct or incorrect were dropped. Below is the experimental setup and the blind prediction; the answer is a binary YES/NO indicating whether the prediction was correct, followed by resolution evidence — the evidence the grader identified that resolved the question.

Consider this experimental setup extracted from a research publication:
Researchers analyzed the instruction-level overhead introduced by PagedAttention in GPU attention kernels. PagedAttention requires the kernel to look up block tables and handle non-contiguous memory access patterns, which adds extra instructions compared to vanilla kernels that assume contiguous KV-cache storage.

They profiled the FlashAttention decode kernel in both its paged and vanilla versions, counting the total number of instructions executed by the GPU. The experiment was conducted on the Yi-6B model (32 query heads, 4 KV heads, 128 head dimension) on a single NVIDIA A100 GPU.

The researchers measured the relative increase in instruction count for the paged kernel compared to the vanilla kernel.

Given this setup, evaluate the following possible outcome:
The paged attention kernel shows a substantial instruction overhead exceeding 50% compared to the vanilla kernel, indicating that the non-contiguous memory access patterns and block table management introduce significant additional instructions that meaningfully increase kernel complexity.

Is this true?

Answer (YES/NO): NO